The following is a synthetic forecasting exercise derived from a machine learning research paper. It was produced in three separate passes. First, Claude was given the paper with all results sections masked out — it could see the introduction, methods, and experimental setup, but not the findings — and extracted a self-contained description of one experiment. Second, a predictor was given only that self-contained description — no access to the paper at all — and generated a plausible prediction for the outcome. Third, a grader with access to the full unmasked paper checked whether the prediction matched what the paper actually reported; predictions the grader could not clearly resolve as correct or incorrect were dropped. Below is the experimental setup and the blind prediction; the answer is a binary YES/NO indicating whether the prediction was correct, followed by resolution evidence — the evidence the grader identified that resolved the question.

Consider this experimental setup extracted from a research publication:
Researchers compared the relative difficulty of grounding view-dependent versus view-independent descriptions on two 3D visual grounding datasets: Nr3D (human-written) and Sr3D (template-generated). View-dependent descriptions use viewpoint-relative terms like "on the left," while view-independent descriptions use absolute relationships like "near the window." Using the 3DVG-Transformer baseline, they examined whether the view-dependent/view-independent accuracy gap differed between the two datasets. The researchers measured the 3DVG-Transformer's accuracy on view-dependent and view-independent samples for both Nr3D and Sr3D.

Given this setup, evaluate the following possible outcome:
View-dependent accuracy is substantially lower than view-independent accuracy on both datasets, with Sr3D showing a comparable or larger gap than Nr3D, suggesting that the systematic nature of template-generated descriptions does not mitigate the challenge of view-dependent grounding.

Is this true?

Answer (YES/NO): NO